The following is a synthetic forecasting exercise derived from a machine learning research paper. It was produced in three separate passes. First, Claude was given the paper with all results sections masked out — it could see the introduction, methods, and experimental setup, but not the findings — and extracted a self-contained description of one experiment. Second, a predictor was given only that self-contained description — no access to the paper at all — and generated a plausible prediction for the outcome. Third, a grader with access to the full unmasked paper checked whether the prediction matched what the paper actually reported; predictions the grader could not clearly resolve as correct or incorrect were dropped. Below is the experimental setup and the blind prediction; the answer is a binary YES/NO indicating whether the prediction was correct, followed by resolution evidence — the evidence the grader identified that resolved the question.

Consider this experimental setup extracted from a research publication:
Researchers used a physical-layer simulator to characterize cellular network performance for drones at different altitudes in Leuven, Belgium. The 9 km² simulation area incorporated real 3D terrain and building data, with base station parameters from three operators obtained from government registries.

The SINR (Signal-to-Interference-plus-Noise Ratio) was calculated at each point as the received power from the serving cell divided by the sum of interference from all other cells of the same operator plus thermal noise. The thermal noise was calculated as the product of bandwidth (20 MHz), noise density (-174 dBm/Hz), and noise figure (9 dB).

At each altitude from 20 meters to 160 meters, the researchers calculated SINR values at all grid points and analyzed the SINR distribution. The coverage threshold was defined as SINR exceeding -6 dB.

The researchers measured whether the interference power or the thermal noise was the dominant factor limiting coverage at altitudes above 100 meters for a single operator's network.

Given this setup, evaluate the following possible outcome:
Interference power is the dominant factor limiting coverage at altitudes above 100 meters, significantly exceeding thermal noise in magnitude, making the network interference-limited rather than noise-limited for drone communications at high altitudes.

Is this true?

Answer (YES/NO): YES